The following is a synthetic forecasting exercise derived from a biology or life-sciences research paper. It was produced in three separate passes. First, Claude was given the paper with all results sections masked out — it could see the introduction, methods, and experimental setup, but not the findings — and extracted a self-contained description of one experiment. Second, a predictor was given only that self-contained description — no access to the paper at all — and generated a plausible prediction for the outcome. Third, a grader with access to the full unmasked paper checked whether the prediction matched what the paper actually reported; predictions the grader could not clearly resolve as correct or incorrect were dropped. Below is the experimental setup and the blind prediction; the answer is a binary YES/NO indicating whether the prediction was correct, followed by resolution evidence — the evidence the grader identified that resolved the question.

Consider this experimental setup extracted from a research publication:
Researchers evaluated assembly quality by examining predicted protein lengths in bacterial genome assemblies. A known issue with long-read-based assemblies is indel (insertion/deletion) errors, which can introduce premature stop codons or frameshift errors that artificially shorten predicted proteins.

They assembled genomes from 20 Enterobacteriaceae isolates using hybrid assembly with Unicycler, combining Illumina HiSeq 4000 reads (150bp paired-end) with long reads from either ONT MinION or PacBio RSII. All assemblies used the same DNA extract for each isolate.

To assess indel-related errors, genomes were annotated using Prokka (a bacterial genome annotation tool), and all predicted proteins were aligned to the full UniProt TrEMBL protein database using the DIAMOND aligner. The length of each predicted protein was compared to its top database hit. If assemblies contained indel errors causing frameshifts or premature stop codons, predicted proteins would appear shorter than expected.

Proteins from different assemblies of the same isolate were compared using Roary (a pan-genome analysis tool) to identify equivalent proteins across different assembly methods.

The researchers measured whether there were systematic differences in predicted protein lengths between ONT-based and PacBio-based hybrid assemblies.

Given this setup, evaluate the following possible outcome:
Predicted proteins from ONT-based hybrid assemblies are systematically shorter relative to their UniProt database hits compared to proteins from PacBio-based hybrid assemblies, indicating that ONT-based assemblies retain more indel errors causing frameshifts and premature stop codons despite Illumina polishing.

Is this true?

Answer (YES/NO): NO